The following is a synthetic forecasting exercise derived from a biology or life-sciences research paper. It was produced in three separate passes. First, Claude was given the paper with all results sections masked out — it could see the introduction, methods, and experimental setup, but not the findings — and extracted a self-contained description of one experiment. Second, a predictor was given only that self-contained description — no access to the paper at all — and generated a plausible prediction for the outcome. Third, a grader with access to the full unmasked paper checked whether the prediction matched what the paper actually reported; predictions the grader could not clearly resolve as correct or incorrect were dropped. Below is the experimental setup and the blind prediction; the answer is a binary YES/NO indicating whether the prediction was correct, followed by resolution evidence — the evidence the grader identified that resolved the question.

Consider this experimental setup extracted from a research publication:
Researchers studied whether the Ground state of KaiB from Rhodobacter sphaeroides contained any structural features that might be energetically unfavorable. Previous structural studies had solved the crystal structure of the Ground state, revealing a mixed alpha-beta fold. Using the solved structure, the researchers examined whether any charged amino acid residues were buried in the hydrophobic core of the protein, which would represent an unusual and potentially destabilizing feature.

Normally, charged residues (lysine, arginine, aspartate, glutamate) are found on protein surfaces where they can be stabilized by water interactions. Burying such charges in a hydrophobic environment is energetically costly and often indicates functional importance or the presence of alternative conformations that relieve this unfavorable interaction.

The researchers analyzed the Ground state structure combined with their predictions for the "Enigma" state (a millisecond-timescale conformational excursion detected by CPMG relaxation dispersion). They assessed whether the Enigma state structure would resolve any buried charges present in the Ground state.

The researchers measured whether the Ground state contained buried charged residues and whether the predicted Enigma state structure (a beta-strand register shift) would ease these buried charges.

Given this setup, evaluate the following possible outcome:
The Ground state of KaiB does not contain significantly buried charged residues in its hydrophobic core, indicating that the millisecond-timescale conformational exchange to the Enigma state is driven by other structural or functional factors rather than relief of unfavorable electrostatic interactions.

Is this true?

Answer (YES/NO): NO